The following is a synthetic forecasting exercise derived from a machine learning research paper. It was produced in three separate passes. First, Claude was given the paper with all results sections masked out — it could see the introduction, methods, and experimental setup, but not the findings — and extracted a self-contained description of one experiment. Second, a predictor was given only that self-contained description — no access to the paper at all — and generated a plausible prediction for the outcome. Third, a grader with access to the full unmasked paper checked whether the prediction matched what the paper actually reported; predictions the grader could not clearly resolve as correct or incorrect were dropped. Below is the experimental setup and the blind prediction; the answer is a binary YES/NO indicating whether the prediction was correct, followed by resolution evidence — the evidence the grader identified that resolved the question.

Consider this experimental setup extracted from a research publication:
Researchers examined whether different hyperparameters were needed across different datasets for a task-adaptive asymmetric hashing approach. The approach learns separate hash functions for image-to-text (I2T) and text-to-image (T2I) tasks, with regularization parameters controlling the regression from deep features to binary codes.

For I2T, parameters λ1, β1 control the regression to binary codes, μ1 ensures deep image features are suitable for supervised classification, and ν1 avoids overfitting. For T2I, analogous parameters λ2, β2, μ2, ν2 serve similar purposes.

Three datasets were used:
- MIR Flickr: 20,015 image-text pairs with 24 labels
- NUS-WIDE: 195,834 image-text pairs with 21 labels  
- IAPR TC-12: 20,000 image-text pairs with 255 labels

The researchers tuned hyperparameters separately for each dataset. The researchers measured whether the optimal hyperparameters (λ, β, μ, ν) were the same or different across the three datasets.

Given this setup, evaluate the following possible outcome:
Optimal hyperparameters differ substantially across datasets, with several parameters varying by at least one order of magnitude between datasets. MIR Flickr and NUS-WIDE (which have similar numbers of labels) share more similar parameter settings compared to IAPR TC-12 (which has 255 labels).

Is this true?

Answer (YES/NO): NO